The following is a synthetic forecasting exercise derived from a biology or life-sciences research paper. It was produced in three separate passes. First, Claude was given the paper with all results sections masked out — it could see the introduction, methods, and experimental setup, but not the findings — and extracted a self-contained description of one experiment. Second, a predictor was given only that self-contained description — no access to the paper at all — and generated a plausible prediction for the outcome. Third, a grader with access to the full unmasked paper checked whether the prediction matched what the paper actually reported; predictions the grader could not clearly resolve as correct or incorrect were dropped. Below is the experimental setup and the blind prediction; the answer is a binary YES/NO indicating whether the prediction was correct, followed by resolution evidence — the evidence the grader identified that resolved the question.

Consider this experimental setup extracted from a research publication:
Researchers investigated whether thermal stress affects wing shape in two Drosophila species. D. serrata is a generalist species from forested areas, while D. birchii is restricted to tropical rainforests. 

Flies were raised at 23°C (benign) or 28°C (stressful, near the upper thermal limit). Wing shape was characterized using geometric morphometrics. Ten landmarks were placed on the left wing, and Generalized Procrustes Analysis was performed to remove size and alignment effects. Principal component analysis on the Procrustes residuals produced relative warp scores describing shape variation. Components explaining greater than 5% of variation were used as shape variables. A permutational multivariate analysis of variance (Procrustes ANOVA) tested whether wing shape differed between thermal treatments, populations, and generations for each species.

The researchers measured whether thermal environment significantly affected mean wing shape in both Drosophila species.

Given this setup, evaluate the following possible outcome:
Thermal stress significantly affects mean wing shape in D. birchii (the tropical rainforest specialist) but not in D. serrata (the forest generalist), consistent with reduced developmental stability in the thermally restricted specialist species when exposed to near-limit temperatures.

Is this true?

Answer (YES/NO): NO